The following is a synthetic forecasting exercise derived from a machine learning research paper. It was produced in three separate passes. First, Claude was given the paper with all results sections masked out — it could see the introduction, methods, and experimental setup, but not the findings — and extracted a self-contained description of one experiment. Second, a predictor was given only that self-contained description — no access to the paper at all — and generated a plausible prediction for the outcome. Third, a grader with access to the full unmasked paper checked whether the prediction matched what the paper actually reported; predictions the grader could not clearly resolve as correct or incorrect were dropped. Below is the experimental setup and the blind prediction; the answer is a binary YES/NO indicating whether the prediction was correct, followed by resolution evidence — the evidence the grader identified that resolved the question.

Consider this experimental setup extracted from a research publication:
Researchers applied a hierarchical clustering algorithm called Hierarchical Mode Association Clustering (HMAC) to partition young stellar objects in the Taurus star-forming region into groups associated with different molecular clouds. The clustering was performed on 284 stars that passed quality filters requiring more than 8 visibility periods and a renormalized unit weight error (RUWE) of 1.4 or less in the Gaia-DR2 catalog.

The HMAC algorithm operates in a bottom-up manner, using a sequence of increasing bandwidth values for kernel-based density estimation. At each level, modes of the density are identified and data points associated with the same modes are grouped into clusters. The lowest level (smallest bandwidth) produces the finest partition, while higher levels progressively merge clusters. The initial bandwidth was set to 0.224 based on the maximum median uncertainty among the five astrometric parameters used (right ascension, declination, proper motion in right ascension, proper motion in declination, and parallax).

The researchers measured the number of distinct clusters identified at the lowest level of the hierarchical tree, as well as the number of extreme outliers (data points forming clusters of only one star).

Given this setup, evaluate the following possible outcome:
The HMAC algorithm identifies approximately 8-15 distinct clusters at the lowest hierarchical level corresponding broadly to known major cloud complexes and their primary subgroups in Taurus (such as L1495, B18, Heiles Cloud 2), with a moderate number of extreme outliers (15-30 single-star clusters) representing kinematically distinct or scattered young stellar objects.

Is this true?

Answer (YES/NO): NO